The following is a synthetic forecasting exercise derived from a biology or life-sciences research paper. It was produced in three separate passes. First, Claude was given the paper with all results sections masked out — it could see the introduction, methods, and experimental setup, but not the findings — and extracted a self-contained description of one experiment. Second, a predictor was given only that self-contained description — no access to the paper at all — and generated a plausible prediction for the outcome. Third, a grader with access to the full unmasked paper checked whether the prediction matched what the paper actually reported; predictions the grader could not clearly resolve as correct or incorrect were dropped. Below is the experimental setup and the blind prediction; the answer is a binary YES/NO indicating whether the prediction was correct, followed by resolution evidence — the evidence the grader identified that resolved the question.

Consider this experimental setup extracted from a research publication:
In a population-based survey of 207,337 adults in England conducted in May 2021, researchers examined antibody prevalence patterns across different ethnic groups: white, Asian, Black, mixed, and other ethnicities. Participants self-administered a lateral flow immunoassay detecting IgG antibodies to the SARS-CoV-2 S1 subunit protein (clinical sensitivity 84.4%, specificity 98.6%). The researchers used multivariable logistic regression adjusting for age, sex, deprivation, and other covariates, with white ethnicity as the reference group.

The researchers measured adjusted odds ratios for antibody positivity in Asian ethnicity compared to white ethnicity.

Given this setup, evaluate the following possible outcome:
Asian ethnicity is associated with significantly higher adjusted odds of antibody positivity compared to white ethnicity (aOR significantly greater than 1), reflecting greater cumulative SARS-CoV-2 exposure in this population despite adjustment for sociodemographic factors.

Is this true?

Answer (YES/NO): YES